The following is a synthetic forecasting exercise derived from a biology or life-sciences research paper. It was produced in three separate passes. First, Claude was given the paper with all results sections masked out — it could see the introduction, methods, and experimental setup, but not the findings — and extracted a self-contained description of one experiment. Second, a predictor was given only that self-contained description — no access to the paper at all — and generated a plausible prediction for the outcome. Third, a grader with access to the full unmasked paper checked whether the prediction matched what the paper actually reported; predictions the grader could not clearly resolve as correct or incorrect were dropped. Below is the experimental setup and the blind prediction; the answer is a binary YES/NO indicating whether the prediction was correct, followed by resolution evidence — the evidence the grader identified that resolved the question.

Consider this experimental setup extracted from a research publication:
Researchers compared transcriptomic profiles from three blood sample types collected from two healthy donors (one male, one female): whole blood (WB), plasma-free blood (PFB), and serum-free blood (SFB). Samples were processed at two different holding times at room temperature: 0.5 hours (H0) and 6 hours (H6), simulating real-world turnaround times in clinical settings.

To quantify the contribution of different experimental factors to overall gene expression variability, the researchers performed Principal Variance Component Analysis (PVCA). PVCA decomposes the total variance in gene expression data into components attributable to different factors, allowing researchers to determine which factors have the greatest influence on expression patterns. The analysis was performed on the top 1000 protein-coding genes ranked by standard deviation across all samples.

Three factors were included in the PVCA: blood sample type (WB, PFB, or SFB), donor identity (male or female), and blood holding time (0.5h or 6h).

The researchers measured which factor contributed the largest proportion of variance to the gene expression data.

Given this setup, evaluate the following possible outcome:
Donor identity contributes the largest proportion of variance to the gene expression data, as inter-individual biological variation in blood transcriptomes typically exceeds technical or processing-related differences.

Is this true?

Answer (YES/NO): NO